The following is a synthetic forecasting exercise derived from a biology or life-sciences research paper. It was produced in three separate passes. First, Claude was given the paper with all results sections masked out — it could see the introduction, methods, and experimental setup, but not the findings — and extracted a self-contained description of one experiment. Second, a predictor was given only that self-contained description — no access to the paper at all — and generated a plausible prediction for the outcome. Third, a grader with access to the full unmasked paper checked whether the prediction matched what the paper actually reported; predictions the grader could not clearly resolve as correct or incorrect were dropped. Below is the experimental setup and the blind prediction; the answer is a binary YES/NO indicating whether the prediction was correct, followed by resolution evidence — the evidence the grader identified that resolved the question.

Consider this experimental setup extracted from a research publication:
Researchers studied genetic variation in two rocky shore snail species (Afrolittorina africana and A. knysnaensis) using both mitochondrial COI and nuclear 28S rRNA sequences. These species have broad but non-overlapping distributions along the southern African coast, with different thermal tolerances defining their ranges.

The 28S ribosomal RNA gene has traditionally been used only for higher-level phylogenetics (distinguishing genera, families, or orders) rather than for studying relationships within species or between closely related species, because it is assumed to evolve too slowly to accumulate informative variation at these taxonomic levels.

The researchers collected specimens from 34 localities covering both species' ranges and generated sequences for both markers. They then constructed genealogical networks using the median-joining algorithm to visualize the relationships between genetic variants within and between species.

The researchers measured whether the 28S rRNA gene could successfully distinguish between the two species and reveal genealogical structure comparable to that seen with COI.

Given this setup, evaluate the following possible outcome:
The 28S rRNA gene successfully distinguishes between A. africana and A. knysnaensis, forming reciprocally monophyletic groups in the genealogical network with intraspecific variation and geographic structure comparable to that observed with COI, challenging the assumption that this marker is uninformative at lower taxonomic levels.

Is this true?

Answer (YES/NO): NO